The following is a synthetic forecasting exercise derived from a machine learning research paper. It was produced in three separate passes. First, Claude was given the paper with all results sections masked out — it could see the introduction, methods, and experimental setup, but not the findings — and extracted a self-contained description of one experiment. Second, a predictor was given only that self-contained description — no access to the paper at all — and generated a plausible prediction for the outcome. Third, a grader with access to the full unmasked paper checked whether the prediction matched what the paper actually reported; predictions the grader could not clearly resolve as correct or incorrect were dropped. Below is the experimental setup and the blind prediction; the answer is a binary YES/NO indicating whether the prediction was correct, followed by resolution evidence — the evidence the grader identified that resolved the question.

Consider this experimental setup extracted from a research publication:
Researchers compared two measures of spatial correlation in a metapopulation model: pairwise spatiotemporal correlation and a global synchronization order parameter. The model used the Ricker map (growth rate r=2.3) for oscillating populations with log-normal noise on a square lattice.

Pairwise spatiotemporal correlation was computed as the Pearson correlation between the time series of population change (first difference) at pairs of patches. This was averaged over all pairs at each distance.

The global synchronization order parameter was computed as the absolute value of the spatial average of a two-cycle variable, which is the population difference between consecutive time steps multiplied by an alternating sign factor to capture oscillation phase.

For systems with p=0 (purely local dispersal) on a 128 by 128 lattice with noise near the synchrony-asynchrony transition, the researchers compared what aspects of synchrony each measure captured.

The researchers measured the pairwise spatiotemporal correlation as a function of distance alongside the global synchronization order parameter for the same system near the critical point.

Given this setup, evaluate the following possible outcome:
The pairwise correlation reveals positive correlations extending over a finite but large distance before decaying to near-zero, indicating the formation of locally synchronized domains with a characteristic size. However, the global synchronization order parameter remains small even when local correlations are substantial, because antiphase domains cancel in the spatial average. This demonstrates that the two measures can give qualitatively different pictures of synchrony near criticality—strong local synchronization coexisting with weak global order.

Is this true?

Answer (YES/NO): NO